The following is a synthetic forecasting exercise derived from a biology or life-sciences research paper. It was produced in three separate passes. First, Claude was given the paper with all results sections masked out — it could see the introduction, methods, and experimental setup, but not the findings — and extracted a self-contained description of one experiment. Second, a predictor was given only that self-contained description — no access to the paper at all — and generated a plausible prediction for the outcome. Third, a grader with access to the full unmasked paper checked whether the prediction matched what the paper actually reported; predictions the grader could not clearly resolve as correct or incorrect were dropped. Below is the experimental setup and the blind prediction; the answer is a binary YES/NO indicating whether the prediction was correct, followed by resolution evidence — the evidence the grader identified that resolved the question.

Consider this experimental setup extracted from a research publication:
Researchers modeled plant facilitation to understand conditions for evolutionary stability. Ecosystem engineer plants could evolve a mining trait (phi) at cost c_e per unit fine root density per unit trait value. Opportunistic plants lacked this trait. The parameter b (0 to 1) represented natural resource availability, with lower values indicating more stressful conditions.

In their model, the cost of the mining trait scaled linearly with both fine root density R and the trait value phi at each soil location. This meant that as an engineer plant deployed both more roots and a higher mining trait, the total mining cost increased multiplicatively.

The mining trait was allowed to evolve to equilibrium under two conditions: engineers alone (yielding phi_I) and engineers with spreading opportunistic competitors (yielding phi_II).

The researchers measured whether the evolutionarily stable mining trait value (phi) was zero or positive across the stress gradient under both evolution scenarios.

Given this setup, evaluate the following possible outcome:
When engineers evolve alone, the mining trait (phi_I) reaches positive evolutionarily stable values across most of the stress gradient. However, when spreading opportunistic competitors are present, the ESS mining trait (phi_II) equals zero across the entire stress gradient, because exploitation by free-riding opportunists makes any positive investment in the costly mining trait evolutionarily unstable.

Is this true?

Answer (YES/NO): NO